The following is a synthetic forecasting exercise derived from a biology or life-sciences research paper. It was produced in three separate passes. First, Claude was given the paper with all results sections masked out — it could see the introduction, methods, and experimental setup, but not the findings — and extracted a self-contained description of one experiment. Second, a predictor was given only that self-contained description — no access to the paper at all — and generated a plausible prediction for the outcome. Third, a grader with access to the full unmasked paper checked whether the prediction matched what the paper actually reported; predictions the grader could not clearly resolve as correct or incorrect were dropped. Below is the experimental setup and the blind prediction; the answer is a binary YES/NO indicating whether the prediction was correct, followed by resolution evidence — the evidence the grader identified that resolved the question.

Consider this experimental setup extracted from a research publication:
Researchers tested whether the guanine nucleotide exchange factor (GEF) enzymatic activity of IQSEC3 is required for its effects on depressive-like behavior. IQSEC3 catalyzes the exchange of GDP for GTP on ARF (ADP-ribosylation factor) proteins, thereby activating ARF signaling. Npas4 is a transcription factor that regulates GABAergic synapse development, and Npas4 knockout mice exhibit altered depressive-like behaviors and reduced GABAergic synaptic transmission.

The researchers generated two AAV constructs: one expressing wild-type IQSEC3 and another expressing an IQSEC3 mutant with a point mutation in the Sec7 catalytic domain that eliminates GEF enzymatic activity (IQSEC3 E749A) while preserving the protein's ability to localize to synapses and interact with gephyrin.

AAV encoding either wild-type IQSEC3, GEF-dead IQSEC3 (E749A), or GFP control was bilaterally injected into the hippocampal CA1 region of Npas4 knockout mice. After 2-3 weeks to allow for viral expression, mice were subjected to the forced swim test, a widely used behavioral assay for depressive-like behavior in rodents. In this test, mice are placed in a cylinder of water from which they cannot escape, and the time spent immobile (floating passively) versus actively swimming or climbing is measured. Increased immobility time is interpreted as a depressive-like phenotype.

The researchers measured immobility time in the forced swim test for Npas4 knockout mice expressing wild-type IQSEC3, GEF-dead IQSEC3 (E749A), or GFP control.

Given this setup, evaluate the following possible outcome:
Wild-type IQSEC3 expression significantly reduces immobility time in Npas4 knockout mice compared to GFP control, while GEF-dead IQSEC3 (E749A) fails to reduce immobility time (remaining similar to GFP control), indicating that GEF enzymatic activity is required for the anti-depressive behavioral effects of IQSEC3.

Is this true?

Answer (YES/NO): NO